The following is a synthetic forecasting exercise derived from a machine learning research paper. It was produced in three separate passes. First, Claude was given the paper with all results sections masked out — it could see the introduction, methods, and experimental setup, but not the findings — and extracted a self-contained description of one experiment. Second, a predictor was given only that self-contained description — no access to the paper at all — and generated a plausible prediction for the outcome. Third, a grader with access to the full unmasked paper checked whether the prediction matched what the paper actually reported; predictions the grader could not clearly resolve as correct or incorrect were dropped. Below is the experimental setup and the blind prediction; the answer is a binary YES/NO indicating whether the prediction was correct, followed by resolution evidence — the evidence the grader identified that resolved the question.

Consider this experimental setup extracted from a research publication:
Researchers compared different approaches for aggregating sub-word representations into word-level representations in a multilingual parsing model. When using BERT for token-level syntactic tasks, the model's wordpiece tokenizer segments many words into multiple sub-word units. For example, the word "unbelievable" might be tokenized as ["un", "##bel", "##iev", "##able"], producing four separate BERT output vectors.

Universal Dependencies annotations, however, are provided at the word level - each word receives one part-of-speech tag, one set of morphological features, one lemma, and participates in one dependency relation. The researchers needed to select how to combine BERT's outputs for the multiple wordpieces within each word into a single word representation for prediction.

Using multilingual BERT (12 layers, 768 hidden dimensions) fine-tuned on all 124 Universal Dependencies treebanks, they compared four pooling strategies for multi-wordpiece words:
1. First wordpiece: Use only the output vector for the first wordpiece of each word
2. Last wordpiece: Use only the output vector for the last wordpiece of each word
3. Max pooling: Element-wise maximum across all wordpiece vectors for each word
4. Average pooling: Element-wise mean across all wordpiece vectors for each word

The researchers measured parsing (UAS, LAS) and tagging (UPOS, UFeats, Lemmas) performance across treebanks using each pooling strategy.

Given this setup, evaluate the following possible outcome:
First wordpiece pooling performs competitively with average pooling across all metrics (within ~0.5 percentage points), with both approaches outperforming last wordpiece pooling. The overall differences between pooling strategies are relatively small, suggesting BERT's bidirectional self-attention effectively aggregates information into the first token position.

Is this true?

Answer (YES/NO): NO